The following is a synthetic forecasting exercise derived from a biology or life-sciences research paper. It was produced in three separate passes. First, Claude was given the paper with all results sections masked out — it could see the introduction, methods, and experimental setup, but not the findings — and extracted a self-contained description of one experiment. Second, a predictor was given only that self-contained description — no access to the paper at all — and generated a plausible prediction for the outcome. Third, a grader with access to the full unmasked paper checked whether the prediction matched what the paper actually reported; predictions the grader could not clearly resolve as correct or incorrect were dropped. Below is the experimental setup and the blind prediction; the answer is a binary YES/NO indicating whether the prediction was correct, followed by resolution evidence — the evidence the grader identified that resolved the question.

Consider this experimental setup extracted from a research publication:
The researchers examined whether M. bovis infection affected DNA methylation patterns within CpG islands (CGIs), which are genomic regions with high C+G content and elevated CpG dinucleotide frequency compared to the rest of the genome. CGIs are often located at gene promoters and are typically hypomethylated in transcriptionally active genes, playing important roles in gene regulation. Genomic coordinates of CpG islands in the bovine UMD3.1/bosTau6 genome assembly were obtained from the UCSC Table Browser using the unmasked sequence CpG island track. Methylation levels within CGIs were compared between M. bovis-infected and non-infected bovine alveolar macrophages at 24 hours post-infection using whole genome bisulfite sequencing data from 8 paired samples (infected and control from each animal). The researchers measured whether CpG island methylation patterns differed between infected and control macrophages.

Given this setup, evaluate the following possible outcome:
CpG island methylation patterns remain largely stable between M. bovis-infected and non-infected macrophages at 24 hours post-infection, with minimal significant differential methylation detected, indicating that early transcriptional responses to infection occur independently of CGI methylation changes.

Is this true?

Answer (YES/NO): YES